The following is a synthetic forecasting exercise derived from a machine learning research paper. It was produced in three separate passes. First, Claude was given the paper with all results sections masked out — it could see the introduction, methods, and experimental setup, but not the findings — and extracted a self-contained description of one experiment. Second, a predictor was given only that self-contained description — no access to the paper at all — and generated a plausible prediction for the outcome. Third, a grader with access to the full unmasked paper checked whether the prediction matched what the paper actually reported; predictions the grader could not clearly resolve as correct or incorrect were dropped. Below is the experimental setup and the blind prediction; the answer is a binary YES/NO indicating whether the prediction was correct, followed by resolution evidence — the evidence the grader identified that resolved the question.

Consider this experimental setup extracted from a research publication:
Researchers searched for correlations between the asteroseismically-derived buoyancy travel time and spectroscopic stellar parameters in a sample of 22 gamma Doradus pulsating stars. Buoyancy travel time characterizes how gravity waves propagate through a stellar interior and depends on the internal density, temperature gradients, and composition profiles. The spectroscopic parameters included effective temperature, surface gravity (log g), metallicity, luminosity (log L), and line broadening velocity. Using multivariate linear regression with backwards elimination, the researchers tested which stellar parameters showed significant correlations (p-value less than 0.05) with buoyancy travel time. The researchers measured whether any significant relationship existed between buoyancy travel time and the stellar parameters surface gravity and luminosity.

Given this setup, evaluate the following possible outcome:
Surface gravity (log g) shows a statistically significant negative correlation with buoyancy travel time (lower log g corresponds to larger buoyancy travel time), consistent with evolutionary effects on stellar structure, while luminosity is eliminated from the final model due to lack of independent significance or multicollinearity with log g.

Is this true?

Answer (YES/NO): NO